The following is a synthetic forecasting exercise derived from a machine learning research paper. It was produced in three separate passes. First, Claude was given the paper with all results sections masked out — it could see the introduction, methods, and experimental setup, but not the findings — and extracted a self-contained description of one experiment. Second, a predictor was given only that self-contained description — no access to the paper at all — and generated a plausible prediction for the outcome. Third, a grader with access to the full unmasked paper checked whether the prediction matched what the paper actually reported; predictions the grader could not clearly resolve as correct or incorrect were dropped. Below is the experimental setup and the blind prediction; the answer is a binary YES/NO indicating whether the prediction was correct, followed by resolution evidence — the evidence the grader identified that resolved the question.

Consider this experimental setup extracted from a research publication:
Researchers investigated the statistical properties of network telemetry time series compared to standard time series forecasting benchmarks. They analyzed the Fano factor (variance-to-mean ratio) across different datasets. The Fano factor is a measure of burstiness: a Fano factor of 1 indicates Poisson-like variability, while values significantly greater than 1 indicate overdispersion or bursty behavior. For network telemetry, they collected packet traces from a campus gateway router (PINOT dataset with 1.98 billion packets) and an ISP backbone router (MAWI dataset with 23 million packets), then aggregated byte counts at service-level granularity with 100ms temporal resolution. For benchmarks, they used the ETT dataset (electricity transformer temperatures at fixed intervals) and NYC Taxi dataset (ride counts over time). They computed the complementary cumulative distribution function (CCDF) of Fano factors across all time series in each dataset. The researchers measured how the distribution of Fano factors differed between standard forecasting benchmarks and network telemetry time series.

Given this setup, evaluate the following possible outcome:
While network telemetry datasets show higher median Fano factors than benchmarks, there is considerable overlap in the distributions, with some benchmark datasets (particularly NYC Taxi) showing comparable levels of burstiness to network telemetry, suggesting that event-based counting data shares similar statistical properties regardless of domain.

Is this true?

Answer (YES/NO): NO